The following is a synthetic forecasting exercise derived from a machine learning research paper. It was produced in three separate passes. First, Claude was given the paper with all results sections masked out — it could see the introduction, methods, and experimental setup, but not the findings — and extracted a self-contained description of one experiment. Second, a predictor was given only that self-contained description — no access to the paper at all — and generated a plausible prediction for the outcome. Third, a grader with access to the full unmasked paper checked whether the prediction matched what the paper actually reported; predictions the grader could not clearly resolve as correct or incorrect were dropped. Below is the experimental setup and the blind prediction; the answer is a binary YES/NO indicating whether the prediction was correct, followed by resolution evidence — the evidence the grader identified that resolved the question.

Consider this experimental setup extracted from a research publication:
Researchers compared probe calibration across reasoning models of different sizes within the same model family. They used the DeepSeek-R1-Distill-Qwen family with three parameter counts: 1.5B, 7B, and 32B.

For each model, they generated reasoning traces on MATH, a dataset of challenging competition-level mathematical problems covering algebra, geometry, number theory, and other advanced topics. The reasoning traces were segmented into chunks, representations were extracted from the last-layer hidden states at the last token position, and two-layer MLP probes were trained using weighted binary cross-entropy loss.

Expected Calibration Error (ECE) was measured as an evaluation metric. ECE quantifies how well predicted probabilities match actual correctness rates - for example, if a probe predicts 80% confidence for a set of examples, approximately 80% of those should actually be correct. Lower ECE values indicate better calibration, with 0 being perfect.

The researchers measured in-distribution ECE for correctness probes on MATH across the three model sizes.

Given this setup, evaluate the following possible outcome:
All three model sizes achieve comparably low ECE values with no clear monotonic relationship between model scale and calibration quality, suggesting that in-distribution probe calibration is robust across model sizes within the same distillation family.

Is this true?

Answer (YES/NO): YES